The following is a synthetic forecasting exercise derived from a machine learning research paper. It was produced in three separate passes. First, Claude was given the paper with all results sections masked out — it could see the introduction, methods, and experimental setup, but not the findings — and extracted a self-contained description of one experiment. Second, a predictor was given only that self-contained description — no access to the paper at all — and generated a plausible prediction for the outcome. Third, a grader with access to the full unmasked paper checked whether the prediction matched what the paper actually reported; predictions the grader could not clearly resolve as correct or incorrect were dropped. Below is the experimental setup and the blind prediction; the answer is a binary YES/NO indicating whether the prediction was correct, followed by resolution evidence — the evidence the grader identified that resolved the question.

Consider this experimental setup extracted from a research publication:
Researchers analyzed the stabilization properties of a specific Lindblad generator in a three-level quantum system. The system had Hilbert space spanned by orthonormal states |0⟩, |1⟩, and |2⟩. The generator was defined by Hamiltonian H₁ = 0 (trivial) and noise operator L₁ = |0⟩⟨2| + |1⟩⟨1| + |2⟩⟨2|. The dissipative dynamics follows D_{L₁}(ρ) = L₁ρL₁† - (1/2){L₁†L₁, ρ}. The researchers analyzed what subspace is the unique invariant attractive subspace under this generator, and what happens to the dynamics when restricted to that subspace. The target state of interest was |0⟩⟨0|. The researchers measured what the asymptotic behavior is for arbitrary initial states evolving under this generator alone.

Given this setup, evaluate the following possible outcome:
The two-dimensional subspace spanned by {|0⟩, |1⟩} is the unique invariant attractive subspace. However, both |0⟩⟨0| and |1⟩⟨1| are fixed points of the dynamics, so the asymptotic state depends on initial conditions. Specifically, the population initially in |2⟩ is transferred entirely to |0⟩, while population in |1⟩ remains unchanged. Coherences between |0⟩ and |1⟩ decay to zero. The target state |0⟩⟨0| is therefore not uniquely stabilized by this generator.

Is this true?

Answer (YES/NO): NO